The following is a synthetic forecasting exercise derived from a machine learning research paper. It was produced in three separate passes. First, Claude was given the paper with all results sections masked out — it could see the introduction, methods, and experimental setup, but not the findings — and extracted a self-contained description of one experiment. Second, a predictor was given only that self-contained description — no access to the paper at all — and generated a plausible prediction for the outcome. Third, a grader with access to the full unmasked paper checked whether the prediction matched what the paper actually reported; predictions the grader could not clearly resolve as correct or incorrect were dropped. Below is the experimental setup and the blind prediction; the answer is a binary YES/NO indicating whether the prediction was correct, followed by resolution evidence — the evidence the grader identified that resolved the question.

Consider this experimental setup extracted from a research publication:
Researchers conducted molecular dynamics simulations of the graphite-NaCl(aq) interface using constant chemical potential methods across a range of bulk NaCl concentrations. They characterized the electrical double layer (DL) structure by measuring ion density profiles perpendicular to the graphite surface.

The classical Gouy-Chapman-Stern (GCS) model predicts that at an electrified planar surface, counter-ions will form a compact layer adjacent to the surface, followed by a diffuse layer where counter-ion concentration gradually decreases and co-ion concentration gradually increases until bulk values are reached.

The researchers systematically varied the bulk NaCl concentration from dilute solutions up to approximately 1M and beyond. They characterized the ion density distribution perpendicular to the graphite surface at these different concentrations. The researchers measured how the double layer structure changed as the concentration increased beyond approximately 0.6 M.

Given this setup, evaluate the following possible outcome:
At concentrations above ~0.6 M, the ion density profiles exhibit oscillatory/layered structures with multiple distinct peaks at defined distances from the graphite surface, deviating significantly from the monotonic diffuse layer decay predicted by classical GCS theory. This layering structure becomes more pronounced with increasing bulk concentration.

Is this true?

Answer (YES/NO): YES